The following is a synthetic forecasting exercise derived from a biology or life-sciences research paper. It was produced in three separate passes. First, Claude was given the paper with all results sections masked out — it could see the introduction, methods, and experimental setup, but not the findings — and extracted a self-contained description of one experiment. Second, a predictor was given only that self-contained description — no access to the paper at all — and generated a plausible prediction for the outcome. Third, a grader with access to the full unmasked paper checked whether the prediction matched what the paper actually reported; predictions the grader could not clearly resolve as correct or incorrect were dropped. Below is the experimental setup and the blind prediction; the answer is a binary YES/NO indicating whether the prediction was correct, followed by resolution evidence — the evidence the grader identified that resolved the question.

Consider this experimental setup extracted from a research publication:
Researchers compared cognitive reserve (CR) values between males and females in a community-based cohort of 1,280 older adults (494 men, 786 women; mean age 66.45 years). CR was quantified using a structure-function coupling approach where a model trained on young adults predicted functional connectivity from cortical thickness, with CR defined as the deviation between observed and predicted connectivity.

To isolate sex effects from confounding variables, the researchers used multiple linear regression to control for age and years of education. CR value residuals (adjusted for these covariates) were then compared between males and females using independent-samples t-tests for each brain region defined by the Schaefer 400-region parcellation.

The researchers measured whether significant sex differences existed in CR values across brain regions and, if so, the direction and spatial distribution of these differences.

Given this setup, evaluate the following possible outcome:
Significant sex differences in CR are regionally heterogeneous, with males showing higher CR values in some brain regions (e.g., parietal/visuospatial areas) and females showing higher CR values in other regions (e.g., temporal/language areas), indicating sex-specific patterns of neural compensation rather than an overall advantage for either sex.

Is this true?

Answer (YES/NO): NO